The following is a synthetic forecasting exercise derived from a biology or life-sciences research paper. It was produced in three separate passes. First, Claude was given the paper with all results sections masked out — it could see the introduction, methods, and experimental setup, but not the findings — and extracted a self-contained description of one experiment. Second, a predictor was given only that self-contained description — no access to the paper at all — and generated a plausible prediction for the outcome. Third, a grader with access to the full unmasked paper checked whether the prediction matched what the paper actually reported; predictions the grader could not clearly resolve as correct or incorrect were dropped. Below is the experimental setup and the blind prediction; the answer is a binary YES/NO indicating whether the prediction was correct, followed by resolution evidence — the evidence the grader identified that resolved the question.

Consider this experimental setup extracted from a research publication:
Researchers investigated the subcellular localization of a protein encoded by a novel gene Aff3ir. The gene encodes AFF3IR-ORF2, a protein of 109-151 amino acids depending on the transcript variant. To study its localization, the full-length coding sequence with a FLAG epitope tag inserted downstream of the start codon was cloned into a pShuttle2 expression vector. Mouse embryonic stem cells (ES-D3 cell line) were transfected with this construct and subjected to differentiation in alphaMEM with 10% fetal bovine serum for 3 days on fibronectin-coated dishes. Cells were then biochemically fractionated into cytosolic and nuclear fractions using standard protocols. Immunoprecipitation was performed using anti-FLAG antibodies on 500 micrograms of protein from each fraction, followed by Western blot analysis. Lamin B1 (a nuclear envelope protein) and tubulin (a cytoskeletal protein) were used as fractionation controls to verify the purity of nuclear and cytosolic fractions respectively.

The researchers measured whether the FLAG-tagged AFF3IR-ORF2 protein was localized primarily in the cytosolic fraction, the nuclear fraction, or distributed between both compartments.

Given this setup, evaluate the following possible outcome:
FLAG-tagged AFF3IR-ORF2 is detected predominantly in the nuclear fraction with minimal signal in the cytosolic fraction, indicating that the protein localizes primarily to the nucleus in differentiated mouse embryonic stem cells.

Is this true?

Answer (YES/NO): NO